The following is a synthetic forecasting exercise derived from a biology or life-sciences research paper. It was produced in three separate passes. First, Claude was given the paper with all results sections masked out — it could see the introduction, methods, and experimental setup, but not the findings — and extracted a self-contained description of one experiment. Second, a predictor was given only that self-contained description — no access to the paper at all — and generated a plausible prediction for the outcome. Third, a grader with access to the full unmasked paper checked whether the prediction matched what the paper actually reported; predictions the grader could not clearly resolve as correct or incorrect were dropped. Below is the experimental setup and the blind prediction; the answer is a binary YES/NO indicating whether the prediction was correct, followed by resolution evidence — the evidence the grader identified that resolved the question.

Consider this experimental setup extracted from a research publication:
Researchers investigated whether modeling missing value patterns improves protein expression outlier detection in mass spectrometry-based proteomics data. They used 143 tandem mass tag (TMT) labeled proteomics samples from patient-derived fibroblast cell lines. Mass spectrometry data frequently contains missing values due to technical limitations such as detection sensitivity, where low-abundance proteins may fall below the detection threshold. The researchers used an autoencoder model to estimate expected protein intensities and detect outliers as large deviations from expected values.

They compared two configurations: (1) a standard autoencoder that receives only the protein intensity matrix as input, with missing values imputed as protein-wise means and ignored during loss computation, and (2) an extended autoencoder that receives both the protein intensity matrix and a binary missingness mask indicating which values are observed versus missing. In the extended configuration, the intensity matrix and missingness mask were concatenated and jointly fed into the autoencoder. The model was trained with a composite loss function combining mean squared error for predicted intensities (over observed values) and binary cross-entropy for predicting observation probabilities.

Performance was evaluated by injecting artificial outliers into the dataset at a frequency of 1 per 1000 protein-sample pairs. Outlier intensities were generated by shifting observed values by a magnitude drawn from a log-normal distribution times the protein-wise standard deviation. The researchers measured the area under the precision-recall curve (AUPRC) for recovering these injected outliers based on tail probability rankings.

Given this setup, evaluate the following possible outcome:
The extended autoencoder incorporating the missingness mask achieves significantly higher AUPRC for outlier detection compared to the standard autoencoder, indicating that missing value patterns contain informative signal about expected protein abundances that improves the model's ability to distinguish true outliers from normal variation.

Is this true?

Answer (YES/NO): YES